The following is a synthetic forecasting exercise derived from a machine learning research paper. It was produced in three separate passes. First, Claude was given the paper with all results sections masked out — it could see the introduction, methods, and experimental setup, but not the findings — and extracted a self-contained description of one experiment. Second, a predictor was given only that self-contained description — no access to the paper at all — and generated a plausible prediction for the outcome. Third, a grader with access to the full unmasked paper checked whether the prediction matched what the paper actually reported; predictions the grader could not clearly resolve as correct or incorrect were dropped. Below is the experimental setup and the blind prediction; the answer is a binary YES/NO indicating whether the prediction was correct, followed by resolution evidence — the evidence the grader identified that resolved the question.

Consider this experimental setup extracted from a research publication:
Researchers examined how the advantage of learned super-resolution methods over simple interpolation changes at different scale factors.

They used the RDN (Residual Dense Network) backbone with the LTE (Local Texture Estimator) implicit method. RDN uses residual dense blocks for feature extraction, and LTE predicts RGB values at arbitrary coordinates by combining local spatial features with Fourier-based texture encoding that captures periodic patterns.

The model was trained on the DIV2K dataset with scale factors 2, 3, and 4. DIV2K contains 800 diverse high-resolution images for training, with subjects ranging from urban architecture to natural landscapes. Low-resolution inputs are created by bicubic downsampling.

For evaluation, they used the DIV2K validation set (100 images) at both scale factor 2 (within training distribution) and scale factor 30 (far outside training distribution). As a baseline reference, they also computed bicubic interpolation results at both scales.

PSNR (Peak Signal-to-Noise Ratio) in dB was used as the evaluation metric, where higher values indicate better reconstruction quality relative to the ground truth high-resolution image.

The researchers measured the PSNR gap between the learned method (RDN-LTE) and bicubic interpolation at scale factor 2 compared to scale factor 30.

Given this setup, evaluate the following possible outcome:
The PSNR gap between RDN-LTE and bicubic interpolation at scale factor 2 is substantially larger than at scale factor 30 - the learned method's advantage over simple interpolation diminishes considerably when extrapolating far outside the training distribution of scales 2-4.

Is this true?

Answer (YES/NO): YES